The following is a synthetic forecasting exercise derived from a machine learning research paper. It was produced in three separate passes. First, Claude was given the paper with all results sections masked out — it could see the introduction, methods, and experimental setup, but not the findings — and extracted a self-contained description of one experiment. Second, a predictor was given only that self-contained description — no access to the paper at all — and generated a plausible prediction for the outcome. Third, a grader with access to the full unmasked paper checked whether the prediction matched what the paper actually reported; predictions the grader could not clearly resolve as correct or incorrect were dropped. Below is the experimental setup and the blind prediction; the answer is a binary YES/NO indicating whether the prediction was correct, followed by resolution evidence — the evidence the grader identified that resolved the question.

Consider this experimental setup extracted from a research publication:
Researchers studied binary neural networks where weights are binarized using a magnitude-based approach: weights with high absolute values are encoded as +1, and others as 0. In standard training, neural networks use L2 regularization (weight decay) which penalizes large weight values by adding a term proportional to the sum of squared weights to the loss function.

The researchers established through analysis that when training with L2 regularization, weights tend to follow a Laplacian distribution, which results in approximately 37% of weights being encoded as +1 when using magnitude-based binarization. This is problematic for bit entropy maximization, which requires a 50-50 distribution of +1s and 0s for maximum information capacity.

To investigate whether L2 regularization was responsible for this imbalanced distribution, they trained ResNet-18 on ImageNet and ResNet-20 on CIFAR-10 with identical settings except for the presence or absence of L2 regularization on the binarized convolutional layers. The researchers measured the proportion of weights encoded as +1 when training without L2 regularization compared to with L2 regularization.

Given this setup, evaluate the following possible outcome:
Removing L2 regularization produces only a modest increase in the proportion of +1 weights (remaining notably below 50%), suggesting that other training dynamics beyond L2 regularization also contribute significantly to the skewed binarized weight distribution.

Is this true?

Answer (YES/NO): NO